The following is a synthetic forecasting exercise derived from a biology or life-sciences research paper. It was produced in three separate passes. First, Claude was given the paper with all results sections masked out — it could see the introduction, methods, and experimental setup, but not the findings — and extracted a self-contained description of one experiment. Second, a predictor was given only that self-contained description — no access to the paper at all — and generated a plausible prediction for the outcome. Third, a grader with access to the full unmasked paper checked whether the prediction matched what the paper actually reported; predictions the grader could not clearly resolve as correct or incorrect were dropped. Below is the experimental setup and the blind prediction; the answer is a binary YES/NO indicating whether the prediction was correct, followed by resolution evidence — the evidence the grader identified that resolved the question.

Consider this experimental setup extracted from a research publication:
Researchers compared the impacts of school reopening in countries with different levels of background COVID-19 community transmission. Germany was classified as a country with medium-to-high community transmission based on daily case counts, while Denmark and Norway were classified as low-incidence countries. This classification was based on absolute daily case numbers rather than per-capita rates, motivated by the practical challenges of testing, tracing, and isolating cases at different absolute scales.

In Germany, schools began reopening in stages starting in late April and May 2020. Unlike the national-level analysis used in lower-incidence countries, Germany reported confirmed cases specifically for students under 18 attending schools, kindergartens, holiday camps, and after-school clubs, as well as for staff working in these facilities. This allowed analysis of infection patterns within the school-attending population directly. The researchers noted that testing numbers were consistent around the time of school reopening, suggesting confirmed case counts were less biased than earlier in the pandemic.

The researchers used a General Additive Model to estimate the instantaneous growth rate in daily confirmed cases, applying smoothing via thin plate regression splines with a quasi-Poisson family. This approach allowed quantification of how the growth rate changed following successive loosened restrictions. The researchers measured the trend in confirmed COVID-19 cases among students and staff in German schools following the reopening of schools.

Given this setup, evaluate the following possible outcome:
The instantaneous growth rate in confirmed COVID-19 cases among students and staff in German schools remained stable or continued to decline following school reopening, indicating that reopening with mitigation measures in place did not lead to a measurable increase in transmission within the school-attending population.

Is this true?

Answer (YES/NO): NO